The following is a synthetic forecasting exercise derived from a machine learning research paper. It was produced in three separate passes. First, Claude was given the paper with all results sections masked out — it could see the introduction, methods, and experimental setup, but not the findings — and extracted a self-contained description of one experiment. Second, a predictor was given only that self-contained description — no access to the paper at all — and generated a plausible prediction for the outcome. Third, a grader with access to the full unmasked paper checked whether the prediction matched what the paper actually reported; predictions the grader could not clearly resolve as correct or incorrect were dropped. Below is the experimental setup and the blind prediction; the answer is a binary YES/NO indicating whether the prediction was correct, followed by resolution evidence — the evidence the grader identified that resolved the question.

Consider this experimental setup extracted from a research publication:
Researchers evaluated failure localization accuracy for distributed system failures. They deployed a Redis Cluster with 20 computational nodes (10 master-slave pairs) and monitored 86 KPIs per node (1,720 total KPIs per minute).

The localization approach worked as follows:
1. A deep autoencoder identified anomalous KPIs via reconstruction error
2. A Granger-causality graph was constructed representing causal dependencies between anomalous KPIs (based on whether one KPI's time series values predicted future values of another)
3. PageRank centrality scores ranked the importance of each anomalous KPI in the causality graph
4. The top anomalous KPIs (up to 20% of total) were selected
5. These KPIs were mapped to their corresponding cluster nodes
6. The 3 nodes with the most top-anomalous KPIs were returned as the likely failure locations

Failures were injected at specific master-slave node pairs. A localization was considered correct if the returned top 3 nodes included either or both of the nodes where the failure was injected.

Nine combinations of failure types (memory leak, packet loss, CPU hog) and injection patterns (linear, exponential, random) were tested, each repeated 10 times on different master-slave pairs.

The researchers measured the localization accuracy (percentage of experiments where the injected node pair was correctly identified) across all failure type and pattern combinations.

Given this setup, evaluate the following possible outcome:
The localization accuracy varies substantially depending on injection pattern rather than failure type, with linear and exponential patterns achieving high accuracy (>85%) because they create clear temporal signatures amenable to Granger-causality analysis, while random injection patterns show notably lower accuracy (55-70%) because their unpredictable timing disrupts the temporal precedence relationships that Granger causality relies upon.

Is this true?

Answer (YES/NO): NO